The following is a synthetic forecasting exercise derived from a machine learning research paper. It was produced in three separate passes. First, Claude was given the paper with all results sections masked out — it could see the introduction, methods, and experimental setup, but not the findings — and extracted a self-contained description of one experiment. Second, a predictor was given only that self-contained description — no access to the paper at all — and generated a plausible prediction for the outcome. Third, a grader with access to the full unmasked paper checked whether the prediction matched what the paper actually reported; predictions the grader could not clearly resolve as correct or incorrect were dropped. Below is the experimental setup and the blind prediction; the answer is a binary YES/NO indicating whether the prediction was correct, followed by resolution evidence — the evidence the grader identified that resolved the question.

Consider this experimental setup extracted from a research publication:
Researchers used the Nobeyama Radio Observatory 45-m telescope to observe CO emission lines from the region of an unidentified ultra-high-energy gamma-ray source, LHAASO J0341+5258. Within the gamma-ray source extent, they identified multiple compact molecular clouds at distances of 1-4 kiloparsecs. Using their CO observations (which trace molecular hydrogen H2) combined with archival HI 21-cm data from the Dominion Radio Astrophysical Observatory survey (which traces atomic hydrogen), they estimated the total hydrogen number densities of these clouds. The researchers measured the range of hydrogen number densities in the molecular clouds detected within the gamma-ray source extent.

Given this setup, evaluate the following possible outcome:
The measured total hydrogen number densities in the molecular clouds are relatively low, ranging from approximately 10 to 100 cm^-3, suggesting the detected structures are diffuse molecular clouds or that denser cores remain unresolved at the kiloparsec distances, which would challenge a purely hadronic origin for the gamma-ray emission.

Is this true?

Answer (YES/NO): NO